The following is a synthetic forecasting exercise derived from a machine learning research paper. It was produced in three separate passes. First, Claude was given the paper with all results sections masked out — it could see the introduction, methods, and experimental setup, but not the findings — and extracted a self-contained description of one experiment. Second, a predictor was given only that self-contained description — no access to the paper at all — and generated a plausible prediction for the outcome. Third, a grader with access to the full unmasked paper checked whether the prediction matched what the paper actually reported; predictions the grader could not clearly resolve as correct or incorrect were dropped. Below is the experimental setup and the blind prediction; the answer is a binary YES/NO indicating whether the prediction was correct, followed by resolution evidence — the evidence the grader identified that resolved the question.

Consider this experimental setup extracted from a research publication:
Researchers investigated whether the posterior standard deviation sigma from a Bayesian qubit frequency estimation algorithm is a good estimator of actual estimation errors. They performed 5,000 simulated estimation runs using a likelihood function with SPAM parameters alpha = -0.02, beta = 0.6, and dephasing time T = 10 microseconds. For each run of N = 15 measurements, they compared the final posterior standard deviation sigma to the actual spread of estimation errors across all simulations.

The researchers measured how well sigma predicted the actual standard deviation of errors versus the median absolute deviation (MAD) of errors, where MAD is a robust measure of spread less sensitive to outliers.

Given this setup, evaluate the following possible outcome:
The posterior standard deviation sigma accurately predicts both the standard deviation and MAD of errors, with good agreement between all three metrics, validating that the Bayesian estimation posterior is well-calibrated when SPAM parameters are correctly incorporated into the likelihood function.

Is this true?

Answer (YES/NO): NO